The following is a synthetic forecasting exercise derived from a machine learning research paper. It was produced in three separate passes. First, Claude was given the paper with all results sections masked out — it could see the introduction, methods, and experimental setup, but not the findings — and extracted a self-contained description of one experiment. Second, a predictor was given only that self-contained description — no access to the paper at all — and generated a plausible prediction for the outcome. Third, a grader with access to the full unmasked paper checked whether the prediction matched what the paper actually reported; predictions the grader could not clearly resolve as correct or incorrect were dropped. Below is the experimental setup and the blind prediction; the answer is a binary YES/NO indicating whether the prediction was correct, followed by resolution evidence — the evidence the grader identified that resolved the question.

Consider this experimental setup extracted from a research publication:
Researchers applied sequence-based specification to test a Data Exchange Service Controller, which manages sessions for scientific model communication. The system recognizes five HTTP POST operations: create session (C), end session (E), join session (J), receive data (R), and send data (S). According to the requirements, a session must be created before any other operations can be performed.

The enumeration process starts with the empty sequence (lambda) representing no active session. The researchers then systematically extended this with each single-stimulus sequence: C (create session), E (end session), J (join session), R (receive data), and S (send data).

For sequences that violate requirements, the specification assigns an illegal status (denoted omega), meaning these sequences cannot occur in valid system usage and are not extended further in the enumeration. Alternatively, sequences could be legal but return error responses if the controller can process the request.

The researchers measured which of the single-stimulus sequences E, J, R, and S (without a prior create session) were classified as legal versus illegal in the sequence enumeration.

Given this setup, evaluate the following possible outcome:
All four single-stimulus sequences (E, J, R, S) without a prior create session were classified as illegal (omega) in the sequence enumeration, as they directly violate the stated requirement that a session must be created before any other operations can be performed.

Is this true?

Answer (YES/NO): YES